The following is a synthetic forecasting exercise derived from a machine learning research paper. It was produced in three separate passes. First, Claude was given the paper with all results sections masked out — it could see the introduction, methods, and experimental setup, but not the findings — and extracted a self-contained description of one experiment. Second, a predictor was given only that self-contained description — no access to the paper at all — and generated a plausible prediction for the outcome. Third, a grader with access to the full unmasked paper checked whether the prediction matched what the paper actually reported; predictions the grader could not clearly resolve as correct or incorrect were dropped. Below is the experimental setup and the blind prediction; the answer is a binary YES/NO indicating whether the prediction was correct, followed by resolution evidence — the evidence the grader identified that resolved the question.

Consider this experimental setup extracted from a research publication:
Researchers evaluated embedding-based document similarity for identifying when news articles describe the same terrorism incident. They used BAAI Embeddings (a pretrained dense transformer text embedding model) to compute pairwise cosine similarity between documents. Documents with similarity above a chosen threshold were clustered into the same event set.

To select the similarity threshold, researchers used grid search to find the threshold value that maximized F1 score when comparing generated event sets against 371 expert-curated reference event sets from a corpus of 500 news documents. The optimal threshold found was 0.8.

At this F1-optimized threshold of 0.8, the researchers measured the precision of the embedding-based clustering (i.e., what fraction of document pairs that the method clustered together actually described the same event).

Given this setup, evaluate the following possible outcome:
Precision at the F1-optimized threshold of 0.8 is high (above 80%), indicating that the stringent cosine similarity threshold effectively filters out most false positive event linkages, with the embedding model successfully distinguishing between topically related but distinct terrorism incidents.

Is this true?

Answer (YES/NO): YES